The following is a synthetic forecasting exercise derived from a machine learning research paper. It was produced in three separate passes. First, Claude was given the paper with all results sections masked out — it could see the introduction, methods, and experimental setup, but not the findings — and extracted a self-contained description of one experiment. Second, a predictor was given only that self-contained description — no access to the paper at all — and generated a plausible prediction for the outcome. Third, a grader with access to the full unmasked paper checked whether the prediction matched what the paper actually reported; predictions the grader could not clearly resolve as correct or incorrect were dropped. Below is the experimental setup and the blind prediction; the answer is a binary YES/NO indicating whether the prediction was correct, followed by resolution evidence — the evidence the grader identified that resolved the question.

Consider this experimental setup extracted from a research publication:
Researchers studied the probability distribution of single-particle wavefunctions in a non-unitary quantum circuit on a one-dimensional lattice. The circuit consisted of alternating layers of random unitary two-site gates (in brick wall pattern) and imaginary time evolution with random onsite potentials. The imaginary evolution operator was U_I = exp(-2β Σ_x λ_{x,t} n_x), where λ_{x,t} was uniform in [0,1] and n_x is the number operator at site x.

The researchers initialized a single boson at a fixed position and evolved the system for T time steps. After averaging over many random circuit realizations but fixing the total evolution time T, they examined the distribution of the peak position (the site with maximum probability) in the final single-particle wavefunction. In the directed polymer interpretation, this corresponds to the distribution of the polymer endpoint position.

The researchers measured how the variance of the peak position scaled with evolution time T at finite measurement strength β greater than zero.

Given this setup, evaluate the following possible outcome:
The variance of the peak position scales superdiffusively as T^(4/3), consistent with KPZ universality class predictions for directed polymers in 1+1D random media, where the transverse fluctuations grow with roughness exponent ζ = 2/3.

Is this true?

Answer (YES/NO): YES